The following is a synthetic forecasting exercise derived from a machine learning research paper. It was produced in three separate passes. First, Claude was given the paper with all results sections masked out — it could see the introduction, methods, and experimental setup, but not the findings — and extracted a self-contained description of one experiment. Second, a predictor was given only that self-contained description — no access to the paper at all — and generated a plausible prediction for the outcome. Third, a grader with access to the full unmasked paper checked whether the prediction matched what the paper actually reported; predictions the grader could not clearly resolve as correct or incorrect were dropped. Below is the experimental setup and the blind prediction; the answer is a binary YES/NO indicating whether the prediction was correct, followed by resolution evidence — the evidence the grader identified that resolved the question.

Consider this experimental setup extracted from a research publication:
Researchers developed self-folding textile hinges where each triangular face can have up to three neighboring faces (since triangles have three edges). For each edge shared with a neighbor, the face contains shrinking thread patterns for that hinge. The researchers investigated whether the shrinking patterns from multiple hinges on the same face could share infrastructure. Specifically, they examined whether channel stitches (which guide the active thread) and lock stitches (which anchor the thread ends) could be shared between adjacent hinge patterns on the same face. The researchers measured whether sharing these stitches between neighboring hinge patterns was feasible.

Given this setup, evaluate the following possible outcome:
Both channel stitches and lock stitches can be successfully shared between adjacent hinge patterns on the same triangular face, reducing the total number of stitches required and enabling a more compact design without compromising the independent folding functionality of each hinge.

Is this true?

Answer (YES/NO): YES